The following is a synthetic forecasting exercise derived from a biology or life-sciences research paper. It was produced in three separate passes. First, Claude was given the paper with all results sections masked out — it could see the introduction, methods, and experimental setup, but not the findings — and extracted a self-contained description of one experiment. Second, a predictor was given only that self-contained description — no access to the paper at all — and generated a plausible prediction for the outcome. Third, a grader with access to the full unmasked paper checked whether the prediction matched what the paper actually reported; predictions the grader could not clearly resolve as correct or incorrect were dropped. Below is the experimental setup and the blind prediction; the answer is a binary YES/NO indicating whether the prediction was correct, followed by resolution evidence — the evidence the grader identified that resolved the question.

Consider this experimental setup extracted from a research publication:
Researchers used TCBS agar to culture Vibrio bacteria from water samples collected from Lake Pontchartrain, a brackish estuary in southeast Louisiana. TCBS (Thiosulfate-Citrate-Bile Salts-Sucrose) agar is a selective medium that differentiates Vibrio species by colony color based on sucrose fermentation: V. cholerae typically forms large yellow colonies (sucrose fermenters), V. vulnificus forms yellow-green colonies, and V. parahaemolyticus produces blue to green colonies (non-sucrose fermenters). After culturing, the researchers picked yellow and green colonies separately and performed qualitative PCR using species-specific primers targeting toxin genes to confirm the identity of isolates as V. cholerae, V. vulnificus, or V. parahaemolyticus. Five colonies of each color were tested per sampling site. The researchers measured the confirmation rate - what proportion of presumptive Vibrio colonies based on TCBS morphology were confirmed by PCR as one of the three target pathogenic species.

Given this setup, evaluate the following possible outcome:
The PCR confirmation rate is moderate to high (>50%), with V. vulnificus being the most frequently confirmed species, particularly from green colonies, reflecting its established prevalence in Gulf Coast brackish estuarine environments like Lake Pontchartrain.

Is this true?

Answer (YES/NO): NO